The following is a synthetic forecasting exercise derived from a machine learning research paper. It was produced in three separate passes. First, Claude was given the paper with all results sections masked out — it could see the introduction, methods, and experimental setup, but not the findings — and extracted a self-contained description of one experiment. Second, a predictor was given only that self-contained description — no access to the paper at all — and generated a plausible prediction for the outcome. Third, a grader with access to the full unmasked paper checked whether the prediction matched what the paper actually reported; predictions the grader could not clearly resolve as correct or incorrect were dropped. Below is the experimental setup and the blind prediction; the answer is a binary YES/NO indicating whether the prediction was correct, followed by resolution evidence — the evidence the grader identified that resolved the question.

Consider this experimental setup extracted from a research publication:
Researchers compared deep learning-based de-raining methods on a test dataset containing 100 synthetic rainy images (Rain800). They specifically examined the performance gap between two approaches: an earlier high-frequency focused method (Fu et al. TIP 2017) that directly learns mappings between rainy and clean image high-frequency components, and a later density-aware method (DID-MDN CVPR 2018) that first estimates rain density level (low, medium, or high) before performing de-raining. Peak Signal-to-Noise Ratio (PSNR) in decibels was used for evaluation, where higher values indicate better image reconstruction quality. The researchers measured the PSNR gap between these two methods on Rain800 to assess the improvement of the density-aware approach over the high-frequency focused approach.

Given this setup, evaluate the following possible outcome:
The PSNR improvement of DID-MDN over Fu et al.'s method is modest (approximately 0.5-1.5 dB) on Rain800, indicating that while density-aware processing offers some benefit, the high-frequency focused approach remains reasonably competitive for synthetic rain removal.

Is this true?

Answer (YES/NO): NO